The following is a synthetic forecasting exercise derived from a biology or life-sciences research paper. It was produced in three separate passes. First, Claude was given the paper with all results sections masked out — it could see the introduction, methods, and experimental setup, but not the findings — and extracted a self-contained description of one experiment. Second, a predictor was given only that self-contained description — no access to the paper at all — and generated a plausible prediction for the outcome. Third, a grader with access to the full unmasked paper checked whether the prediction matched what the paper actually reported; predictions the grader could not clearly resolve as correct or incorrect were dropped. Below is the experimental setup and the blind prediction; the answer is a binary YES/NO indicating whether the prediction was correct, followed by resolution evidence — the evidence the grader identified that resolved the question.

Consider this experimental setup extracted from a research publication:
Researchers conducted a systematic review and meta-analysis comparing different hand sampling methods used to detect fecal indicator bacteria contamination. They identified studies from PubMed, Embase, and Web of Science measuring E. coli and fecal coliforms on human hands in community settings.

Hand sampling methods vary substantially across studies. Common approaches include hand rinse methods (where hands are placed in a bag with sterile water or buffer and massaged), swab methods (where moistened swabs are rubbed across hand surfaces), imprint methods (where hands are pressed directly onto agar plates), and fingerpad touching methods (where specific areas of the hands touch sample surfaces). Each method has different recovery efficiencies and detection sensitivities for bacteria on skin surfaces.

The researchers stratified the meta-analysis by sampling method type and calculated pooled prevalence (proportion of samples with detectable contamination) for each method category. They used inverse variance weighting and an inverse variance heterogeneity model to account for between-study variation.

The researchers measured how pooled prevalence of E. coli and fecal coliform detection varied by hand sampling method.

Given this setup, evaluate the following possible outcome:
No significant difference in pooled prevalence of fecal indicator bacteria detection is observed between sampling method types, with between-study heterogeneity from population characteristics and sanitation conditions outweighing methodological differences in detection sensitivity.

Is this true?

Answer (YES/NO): NO